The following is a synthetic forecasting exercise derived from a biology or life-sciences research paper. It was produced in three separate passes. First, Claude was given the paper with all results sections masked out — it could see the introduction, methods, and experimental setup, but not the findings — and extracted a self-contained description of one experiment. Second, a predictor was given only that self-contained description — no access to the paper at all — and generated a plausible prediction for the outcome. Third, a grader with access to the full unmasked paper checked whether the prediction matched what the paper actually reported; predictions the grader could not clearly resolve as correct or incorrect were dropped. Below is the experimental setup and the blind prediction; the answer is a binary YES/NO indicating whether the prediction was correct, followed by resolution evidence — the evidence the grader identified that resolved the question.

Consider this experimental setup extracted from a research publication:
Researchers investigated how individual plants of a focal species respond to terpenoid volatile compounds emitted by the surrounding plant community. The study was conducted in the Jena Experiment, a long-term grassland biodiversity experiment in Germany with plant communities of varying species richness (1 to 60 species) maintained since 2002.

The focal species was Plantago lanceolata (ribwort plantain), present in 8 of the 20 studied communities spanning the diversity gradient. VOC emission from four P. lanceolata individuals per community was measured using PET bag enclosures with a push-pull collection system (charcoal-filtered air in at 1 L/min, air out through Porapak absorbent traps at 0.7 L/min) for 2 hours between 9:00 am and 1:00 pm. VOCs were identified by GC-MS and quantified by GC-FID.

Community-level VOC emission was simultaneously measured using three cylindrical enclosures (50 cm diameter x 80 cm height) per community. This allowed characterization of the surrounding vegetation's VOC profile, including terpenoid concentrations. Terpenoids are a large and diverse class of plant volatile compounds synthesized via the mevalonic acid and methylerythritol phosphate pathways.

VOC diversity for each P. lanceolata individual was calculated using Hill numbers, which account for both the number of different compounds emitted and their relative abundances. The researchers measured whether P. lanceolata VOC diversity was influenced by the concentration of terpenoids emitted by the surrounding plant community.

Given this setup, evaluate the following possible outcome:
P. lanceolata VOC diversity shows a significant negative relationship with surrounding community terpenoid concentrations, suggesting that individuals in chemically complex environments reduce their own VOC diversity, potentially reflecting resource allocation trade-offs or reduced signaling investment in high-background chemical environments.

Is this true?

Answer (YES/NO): NO